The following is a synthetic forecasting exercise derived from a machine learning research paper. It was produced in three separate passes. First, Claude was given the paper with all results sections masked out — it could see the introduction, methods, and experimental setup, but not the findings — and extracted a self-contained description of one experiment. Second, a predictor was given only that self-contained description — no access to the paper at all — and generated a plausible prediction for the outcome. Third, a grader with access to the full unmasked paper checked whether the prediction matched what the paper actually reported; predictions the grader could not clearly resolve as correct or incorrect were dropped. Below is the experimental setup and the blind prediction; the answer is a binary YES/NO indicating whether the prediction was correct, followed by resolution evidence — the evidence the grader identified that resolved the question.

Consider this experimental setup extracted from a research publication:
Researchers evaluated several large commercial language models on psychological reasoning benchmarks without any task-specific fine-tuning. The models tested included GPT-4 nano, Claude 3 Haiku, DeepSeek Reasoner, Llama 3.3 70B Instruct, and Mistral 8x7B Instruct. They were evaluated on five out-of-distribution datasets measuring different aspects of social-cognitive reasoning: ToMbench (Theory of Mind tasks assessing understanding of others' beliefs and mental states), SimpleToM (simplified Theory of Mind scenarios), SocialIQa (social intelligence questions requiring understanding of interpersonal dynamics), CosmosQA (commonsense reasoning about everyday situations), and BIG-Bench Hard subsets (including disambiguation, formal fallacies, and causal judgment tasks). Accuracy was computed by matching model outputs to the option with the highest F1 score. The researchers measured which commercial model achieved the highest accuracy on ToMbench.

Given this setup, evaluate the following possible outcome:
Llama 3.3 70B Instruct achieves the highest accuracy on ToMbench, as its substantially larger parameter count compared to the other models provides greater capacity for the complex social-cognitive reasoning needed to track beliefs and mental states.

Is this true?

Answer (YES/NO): NO